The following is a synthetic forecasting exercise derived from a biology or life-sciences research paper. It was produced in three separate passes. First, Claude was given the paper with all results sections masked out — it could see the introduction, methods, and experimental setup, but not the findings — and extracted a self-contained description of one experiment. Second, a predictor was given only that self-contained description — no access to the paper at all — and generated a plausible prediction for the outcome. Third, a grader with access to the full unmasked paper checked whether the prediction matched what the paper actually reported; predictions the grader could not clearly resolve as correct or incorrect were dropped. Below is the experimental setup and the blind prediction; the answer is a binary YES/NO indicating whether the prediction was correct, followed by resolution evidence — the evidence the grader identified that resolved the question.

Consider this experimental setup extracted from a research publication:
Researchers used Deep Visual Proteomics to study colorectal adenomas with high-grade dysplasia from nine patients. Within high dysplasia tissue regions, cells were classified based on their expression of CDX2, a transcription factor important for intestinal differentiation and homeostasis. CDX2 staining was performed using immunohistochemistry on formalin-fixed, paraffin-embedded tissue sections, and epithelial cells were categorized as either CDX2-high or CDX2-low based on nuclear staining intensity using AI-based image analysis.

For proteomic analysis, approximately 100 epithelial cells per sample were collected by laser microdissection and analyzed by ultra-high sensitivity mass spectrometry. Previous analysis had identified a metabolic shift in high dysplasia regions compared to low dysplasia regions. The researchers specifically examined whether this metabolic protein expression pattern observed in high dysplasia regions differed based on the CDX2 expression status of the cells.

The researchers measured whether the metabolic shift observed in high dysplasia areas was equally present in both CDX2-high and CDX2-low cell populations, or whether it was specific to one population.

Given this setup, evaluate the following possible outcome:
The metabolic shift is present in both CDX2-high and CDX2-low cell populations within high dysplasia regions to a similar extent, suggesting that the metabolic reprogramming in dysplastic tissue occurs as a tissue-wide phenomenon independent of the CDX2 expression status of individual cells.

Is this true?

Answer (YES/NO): NO